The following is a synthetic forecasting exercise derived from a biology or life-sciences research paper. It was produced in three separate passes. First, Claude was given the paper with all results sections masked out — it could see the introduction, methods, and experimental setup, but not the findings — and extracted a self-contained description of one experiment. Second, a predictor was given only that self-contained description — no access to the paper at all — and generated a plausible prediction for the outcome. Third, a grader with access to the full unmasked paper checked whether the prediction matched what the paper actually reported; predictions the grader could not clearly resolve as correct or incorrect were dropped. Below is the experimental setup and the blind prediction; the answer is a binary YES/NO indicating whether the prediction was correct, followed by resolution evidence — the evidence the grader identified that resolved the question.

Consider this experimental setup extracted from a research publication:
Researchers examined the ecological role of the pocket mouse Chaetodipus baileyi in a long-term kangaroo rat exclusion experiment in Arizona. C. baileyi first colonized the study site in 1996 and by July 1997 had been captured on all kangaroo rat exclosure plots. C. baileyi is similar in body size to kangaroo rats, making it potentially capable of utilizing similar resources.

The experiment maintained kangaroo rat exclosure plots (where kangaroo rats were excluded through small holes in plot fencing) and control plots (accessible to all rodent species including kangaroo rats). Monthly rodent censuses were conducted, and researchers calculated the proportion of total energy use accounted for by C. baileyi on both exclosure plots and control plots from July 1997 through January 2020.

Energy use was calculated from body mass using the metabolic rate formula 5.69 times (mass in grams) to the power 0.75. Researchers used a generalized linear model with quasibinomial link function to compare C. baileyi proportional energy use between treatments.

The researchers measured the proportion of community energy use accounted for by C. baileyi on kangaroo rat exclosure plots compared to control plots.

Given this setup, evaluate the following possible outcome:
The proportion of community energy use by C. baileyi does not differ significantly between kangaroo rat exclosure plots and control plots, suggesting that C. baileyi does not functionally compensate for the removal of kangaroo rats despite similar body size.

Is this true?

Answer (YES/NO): NO